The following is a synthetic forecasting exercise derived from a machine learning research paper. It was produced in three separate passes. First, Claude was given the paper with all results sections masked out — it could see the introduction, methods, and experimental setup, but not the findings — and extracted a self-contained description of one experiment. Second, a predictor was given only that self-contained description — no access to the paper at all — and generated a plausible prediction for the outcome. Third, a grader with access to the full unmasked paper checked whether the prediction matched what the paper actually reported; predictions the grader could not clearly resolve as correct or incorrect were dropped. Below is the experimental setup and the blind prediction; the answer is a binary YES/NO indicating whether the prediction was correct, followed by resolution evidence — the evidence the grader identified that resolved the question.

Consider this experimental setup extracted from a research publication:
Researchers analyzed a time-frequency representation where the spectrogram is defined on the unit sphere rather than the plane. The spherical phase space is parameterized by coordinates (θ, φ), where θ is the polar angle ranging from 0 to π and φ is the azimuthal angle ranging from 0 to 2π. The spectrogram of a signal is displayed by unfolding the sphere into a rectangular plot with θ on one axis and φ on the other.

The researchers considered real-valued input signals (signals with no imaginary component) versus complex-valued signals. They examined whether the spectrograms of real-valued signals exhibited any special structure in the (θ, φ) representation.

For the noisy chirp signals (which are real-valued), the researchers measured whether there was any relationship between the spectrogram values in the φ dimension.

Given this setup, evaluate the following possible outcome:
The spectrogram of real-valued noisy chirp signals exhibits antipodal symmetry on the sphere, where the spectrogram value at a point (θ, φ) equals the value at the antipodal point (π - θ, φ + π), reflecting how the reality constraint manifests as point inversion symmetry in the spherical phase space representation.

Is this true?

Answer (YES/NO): NO